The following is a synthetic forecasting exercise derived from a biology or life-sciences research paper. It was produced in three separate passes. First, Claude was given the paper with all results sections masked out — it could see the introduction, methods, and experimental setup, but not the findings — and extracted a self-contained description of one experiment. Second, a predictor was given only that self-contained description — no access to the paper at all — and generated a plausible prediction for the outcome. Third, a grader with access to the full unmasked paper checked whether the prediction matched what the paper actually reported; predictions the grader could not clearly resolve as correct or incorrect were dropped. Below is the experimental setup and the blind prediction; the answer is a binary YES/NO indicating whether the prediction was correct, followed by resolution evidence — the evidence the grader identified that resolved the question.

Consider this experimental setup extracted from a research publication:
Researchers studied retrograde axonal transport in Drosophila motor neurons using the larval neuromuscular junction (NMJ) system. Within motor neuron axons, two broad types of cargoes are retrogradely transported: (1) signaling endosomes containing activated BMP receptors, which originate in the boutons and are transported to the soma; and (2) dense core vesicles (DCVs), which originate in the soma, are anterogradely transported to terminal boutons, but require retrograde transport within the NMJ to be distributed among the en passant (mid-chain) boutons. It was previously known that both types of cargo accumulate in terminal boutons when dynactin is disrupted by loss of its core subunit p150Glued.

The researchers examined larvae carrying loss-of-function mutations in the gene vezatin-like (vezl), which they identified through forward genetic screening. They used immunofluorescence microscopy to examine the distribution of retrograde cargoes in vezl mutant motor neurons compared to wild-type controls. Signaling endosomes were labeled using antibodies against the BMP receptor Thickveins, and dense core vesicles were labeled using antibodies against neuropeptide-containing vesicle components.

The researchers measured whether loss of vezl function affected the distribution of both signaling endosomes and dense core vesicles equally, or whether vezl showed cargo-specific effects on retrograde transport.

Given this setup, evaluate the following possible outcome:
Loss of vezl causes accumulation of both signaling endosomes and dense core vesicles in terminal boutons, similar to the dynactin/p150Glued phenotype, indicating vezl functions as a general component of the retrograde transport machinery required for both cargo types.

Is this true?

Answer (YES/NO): NO